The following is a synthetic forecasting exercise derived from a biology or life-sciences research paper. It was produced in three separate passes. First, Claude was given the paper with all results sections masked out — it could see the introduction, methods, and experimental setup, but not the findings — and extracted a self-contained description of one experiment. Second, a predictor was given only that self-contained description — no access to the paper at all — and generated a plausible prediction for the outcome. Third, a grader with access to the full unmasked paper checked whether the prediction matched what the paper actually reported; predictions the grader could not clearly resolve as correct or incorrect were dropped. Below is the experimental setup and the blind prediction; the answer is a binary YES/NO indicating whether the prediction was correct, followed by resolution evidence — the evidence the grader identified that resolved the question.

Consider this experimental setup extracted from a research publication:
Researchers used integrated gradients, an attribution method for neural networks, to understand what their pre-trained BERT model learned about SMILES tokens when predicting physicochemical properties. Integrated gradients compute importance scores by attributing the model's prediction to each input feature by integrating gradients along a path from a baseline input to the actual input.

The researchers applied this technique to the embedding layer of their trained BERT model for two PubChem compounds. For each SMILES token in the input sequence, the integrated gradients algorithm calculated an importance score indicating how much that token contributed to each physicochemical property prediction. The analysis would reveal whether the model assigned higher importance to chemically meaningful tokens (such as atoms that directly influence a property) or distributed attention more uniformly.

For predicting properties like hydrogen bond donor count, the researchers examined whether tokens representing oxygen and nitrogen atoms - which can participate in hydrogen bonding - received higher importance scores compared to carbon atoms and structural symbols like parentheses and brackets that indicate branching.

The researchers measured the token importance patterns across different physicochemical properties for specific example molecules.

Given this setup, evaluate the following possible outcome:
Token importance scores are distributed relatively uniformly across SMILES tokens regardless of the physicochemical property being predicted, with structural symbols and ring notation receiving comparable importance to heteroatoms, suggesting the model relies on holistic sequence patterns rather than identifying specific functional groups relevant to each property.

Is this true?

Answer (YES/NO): NO